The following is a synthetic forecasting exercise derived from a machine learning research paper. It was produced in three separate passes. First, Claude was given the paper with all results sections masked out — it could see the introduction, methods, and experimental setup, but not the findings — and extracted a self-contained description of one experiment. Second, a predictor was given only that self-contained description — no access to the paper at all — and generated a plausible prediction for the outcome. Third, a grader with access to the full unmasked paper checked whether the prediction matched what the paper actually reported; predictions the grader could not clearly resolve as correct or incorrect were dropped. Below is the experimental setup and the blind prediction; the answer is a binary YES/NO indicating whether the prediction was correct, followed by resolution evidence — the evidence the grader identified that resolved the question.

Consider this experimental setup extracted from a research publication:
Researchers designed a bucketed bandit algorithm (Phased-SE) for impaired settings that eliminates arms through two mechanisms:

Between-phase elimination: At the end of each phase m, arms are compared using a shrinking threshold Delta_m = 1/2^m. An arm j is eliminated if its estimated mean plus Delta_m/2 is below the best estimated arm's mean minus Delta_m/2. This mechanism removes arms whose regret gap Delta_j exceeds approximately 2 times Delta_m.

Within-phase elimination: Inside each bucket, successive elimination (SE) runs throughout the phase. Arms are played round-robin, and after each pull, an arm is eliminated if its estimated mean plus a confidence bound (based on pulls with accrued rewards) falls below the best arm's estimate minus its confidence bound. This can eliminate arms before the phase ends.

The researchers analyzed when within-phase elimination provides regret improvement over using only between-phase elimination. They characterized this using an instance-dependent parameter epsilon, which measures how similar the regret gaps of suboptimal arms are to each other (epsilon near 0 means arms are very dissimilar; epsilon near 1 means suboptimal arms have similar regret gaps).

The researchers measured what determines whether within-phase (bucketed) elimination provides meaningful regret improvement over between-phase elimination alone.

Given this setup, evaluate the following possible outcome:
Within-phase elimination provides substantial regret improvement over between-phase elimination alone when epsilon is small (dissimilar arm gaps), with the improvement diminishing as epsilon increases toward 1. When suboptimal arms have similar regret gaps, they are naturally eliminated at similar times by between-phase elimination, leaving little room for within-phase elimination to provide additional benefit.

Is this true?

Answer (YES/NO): YES